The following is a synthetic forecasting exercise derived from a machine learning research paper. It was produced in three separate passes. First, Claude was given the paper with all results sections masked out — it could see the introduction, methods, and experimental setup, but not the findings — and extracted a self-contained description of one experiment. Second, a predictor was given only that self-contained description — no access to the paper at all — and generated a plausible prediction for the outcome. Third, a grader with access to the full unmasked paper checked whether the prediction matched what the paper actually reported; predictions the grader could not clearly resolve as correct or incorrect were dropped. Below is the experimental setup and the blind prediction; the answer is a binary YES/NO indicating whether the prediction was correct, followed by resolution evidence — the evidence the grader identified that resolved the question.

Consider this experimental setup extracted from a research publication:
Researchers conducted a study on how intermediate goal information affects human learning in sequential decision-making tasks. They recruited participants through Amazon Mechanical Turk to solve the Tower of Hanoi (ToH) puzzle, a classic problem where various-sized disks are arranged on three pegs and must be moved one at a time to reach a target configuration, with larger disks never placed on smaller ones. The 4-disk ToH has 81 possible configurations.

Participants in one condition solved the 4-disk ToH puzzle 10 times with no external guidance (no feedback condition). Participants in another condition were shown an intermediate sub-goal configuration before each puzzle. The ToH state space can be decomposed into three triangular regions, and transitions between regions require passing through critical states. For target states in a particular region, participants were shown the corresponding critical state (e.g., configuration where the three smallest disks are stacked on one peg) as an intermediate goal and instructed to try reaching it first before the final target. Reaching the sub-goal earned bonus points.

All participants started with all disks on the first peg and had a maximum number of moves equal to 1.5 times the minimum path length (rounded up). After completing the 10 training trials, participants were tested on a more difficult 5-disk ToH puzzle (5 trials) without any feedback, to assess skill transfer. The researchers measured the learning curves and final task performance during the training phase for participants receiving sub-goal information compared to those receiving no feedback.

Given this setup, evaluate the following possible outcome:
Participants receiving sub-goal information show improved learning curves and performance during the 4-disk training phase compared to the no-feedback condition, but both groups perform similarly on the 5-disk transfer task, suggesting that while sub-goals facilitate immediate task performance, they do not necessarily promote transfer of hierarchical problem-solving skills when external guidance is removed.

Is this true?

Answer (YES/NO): NO